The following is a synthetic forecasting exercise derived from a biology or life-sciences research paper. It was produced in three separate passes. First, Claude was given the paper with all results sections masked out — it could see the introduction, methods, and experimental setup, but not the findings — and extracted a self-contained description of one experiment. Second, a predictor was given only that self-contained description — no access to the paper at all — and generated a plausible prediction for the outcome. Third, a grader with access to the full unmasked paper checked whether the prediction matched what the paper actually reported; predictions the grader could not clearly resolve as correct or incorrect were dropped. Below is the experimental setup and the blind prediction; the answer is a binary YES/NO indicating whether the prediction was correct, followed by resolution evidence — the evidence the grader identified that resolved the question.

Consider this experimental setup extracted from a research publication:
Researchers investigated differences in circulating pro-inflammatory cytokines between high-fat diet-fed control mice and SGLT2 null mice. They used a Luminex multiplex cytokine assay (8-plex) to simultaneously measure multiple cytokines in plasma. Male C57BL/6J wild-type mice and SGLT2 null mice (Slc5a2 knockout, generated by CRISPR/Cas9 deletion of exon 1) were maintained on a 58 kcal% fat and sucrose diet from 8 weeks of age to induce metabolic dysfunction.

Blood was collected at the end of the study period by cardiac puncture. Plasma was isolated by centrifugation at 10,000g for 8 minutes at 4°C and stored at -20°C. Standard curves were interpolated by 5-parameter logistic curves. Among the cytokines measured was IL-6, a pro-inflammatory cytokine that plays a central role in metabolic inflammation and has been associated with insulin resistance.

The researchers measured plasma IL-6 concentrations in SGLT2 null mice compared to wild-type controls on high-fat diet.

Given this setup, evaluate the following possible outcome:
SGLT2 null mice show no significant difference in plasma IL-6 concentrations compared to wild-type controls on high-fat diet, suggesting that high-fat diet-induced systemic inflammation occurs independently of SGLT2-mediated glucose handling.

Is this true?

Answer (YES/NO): NO